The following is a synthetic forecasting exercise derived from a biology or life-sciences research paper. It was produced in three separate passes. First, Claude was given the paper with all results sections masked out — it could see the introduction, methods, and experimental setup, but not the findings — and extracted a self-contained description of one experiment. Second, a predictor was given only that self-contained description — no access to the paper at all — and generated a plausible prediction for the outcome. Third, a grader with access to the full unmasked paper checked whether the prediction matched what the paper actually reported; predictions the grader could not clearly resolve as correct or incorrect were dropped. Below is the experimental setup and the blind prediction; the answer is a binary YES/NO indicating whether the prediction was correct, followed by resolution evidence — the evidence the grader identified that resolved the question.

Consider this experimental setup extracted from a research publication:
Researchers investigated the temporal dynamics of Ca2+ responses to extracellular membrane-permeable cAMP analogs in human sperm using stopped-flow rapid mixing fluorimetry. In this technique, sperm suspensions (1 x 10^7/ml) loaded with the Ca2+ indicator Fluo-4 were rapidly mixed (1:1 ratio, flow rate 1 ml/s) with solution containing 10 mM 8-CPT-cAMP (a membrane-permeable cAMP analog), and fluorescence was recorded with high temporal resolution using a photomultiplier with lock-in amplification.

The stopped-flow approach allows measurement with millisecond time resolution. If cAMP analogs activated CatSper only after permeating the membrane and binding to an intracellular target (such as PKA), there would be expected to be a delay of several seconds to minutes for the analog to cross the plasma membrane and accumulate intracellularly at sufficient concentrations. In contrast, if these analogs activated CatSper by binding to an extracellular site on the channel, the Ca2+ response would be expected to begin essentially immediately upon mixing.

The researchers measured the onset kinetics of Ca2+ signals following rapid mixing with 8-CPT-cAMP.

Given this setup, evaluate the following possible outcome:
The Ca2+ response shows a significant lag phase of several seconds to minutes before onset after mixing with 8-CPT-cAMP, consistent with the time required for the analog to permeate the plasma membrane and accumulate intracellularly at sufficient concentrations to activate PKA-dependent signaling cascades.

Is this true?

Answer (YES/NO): NO